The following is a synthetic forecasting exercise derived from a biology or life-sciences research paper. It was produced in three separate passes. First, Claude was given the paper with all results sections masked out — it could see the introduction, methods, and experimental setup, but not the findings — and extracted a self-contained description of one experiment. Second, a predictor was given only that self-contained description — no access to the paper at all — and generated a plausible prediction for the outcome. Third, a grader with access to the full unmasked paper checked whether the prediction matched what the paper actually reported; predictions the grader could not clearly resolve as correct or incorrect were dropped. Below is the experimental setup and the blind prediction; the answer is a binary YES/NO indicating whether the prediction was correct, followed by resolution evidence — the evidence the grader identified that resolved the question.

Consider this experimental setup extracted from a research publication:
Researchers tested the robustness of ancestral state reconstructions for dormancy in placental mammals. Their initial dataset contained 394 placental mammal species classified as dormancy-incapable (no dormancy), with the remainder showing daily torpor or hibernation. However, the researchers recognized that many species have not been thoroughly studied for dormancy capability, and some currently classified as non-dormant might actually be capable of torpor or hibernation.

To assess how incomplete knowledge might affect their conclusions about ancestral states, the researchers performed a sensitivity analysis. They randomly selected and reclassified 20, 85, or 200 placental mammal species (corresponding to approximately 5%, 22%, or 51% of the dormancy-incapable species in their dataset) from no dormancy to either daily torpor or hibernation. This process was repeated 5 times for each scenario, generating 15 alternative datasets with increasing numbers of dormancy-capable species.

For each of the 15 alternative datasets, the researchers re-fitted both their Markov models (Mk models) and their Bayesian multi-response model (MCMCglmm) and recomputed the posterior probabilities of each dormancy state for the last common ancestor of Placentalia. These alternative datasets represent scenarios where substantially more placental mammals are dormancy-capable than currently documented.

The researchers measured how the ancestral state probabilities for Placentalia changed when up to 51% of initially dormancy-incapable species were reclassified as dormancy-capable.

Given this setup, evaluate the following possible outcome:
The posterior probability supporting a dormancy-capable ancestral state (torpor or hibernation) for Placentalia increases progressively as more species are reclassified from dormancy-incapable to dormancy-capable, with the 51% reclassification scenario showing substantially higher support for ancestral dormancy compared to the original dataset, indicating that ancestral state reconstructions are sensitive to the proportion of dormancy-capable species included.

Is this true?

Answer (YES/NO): NO